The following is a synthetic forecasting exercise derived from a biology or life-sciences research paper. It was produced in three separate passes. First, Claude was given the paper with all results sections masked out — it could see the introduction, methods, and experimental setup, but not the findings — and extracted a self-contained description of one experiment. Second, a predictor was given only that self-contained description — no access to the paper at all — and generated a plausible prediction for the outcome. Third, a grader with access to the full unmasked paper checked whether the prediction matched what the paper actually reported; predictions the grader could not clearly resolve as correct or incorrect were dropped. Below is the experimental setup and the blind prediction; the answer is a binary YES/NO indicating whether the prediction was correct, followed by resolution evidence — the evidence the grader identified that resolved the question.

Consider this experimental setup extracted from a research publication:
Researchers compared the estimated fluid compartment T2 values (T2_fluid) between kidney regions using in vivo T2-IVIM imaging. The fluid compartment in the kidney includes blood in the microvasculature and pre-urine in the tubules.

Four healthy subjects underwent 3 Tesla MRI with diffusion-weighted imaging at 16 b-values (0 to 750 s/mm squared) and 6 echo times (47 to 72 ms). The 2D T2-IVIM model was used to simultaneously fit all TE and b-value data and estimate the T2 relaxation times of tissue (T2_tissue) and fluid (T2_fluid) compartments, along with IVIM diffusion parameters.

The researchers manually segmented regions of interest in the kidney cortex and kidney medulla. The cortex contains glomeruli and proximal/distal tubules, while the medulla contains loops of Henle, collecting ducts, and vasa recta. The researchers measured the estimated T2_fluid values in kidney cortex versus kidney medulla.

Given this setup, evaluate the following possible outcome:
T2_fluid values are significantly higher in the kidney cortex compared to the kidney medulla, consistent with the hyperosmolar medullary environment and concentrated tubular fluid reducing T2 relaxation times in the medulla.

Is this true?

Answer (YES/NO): NO